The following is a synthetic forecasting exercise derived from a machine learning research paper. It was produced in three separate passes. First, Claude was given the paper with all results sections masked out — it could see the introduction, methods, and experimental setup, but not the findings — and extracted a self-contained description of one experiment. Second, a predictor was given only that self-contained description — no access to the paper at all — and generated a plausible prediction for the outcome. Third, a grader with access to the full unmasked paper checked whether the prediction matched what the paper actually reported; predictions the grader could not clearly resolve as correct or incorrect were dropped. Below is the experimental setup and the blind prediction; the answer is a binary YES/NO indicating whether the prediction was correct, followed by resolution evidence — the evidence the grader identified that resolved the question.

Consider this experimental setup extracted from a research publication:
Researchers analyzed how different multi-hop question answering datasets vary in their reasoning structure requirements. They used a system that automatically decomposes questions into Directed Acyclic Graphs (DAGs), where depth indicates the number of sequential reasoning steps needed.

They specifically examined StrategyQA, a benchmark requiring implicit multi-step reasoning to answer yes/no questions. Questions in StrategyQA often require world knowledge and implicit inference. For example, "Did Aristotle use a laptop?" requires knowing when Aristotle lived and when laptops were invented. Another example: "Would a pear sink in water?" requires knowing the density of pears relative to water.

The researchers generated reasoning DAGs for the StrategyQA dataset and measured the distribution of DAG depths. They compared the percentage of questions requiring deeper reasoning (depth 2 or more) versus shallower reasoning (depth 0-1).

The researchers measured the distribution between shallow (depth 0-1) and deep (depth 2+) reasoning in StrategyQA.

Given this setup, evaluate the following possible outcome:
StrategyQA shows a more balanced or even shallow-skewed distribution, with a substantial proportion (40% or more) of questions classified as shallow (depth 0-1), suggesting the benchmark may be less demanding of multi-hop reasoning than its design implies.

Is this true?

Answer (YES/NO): YES